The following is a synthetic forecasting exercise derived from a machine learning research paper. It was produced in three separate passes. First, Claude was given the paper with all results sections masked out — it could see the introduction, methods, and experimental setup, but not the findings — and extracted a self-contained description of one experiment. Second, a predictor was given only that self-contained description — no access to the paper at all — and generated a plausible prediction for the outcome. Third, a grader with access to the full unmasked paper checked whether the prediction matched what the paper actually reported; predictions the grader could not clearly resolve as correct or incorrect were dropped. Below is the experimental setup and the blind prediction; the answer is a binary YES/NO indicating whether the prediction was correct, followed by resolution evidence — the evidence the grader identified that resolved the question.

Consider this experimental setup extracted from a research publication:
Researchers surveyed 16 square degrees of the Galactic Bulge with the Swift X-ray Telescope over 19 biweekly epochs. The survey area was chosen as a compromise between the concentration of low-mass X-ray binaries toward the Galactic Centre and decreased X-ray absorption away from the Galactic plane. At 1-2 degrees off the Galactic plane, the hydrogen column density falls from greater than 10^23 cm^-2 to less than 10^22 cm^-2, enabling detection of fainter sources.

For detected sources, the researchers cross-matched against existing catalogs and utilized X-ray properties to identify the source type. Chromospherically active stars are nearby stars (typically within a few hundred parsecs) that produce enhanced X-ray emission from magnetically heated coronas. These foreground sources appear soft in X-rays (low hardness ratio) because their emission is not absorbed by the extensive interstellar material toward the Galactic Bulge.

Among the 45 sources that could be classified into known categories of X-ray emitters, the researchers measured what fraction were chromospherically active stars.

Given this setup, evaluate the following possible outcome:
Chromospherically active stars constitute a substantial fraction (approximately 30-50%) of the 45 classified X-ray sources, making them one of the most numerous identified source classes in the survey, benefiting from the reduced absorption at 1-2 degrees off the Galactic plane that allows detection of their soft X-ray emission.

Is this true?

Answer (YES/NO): YES